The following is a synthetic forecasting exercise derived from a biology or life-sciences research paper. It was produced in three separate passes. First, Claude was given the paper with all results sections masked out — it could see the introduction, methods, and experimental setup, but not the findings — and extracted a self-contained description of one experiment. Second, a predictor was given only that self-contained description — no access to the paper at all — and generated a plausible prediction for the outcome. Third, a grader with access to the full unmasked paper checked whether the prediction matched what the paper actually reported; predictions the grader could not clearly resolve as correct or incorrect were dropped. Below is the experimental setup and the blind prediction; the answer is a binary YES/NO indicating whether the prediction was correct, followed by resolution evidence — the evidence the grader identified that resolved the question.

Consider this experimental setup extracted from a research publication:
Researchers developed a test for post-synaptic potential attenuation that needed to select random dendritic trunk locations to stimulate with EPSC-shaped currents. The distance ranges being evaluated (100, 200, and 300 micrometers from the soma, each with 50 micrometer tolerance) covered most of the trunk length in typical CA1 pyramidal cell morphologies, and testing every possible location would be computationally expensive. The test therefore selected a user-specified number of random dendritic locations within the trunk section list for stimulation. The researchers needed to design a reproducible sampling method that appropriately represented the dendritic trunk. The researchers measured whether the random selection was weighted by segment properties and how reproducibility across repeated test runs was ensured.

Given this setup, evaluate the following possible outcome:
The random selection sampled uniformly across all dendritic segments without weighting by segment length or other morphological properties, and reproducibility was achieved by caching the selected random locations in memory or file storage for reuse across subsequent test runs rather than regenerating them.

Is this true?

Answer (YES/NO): NO